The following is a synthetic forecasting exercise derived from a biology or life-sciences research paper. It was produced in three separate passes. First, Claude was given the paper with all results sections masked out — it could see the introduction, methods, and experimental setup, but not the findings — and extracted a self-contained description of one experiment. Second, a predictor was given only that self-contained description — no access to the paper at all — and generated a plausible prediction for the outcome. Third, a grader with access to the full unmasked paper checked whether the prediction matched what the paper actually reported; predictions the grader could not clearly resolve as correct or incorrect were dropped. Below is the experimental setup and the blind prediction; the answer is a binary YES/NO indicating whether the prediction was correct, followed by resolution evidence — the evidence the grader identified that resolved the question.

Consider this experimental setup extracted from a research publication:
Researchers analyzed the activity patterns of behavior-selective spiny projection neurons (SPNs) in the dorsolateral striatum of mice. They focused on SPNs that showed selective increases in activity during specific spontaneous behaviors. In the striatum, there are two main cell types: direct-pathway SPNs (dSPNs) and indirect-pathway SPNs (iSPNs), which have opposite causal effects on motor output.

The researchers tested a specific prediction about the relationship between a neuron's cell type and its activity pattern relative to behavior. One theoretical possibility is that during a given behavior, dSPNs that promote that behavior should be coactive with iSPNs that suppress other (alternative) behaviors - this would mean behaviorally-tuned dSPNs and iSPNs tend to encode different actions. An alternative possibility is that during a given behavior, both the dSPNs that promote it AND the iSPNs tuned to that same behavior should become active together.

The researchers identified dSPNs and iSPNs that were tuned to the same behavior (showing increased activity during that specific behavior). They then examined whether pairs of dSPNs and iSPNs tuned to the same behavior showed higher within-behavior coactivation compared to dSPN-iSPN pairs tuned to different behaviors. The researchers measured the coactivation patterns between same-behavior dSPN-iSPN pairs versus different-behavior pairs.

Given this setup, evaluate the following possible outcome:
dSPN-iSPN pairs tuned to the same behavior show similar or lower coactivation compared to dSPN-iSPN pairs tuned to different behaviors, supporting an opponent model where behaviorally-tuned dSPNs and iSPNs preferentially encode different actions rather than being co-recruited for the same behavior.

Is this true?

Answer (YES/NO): NO